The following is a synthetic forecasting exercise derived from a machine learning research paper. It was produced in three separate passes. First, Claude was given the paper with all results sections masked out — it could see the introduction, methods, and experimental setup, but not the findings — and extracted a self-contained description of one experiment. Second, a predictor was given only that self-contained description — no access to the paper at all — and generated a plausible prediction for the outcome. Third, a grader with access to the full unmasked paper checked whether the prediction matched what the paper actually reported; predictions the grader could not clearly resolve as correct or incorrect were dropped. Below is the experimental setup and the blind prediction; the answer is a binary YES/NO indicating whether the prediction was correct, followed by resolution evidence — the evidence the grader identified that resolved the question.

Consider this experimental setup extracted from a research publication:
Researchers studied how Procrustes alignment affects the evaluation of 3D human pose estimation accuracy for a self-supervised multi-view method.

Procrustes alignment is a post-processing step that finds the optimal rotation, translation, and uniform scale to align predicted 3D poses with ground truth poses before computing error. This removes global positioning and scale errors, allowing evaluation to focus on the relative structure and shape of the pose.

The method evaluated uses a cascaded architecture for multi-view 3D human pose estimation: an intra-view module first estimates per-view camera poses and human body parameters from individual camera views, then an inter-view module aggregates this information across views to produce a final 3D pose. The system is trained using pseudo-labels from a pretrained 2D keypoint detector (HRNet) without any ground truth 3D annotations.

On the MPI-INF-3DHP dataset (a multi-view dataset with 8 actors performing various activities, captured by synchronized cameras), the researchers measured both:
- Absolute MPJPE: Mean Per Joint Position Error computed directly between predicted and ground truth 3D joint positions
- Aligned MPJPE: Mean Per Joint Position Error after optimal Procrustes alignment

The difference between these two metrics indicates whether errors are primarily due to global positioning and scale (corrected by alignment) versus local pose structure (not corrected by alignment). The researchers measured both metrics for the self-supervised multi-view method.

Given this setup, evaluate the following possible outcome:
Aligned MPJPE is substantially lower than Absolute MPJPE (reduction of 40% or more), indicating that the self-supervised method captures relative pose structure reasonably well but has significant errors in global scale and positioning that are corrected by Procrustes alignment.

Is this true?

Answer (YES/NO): NO